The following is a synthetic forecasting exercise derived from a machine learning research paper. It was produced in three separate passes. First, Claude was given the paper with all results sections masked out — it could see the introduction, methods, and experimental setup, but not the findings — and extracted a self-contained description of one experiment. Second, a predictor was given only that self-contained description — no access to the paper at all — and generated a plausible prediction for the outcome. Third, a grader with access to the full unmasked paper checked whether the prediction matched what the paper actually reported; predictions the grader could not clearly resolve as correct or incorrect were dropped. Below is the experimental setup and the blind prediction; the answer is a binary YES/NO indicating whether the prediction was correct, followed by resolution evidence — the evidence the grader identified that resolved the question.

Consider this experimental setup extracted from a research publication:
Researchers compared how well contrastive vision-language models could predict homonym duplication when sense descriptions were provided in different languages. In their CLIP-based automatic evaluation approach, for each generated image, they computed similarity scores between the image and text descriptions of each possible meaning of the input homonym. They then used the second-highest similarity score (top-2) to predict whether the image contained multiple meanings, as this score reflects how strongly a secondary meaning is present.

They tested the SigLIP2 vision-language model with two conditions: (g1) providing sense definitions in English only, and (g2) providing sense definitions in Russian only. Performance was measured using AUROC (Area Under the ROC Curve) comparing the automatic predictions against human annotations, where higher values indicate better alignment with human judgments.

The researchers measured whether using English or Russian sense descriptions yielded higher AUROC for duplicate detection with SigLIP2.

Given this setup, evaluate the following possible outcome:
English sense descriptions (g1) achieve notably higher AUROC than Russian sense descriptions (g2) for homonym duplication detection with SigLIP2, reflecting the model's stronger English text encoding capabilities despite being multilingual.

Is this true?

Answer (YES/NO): YES